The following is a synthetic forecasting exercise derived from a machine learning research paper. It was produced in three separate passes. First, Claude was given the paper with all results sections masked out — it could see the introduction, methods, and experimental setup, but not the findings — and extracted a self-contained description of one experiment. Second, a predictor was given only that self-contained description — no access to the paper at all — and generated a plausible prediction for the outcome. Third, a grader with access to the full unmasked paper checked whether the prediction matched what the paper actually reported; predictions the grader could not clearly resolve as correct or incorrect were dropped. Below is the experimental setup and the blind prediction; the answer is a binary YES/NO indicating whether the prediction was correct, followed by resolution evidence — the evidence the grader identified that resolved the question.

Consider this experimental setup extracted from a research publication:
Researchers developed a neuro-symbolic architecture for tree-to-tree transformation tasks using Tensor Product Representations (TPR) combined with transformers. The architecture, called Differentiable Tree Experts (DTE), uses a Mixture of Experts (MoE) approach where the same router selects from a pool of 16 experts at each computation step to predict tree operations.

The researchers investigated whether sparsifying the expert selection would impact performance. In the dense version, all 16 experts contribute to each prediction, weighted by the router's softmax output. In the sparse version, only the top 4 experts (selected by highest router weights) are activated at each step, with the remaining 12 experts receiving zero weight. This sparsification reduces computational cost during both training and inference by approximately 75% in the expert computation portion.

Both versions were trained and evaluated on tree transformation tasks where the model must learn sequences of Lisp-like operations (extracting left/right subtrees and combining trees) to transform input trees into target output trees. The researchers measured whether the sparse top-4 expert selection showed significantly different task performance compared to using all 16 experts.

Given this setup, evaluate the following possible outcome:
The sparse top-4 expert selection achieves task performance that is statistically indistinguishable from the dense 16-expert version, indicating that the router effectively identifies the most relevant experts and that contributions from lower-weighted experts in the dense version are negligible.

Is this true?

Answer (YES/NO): NO